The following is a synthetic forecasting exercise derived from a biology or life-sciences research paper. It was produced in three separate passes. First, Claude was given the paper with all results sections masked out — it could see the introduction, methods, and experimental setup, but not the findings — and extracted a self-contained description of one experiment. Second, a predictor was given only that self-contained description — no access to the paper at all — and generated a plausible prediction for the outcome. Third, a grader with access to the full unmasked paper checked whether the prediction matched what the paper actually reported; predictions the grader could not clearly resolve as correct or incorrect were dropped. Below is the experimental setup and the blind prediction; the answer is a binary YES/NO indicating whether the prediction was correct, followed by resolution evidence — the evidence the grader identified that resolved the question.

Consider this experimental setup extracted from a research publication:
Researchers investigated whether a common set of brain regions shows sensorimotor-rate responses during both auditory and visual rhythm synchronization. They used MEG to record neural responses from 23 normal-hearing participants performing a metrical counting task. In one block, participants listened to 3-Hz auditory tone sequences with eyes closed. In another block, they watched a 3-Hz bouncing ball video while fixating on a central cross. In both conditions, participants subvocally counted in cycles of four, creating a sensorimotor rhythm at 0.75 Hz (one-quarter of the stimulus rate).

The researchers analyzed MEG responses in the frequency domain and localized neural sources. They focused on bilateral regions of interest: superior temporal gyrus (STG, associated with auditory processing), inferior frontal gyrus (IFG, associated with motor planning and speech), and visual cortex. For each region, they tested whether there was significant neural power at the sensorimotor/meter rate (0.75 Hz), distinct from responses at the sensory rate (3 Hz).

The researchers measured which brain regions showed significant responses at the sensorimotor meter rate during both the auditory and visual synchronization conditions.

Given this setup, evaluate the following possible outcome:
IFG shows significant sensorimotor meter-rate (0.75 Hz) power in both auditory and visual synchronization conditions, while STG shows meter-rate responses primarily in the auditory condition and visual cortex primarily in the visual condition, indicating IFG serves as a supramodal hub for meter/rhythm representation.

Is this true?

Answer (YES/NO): NO